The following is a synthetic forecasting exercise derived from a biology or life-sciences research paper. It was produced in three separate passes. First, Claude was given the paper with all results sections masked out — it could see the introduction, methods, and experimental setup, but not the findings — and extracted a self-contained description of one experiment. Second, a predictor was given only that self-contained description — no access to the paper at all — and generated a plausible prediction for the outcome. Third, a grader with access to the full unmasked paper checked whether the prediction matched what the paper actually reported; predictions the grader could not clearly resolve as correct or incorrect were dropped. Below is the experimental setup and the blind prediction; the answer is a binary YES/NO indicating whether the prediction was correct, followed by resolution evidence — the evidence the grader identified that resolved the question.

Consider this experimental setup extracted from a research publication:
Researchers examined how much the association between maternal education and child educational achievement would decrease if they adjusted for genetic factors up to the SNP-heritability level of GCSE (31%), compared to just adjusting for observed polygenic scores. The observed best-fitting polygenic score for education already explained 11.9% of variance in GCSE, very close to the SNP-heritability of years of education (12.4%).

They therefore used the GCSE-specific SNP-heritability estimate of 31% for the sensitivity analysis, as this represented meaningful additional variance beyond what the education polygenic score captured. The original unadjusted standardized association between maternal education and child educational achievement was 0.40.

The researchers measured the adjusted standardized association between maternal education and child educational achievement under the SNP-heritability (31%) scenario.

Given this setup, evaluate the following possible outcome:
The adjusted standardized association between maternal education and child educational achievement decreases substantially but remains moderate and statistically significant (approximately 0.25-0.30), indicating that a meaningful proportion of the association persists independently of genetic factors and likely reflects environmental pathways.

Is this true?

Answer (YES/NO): NO